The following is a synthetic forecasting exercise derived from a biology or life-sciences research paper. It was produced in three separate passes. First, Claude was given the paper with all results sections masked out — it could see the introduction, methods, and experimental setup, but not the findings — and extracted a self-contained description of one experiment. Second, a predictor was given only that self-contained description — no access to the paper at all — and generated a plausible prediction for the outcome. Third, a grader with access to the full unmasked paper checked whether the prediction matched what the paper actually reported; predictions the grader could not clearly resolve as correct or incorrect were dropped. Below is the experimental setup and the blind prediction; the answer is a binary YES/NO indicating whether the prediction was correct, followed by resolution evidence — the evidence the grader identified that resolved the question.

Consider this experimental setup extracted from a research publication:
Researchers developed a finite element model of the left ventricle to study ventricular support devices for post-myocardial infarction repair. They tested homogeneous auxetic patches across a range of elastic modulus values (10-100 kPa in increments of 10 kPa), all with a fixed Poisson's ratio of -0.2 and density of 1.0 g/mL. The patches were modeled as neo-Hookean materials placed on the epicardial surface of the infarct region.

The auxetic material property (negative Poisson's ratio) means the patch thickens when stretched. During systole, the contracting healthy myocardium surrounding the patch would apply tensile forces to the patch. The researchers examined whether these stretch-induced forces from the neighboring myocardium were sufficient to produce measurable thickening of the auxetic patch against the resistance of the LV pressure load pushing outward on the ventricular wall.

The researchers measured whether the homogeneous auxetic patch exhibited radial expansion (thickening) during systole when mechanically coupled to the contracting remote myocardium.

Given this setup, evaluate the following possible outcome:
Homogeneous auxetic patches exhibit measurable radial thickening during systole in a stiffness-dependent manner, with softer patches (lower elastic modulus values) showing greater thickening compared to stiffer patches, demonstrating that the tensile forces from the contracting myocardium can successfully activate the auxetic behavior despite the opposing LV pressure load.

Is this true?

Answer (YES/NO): NO